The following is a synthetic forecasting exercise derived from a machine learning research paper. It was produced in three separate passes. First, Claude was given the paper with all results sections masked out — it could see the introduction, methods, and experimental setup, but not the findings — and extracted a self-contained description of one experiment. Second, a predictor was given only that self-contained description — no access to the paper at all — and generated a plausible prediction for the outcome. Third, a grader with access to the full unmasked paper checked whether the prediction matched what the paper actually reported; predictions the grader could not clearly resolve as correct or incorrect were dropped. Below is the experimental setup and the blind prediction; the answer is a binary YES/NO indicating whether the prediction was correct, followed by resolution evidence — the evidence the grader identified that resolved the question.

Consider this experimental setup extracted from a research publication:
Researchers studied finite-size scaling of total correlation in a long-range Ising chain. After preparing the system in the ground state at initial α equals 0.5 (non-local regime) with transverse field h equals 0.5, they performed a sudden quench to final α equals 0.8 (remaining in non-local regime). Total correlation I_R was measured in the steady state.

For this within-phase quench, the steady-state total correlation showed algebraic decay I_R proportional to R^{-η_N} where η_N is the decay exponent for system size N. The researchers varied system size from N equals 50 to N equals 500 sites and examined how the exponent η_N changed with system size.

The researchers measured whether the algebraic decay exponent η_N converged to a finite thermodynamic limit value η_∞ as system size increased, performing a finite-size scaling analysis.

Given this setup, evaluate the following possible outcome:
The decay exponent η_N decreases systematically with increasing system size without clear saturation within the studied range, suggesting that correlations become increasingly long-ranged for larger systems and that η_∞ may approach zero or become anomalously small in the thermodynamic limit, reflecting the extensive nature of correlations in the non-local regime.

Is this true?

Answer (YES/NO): NO